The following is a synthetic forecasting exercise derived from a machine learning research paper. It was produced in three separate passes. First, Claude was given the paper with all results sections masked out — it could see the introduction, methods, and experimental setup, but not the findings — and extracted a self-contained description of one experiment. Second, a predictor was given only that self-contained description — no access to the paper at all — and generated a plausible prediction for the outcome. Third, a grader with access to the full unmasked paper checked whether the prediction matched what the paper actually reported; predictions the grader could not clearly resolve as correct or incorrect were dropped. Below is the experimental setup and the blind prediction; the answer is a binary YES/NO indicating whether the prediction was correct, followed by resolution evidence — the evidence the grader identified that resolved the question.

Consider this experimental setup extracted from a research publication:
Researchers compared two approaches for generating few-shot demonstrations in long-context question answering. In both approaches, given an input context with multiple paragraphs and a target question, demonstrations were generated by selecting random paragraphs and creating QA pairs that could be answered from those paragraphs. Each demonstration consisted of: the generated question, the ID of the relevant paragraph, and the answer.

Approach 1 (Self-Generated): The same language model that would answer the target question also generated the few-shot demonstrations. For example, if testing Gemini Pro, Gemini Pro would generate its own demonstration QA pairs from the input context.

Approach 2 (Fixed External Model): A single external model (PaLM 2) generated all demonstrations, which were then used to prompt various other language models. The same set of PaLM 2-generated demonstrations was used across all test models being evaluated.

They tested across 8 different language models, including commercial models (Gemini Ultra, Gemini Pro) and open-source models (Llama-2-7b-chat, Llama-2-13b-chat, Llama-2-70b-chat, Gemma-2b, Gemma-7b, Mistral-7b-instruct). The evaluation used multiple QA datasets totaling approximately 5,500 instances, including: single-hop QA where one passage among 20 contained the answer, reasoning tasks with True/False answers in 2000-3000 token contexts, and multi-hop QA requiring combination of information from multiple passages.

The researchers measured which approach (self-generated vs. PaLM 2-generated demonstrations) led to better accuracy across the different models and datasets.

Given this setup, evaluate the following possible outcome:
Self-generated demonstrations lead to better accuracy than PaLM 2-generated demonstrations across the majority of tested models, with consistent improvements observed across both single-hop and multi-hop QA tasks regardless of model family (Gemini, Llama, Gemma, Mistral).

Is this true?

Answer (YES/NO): NO